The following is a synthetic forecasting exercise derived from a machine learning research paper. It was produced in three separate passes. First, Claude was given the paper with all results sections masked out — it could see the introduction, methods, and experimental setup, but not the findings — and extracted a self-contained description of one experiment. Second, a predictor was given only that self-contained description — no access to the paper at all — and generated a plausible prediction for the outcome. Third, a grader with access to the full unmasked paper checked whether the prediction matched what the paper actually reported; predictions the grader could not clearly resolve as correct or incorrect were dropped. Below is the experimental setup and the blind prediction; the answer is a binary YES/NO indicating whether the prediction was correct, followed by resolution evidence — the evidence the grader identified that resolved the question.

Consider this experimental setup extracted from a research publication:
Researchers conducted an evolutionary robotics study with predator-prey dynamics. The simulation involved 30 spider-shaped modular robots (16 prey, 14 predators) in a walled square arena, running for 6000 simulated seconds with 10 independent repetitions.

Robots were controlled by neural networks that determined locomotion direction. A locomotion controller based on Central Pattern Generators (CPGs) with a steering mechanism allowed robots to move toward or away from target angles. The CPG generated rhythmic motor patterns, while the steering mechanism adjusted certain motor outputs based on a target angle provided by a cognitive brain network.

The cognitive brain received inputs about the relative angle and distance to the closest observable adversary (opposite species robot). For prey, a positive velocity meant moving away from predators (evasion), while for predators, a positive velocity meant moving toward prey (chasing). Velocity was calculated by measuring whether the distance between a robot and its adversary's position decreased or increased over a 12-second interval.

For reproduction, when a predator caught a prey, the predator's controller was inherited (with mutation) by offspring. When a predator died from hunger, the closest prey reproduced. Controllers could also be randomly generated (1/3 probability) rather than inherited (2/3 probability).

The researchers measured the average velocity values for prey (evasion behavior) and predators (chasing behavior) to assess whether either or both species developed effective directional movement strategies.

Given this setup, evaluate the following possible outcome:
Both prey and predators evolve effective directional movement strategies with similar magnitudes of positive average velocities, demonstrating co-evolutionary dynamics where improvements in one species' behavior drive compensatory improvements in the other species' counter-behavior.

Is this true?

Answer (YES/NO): NO